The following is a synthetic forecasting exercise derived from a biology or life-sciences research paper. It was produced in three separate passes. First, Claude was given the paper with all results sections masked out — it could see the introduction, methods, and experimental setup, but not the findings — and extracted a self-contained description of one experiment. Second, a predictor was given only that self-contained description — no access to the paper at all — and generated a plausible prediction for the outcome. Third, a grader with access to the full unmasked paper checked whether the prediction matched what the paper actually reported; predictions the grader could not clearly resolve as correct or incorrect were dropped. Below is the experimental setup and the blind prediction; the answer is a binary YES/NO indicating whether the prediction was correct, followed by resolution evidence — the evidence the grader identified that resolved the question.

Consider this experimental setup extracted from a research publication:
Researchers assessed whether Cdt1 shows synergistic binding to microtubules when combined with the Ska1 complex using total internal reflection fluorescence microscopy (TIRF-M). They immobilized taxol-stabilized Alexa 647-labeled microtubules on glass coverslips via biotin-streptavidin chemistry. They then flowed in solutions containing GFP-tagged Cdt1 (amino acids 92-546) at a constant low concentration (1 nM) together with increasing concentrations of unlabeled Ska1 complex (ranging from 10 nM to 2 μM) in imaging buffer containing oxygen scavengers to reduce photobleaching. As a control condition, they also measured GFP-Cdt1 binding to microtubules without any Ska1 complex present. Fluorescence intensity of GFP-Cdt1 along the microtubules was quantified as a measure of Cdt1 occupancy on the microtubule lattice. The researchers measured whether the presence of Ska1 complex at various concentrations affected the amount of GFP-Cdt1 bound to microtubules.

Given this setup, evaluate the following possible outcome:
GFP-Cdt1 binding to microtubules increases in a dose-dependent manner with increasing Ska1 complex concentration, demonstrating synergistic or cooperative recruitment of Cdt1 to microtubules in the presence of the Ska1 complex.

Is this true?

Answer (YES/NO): YES